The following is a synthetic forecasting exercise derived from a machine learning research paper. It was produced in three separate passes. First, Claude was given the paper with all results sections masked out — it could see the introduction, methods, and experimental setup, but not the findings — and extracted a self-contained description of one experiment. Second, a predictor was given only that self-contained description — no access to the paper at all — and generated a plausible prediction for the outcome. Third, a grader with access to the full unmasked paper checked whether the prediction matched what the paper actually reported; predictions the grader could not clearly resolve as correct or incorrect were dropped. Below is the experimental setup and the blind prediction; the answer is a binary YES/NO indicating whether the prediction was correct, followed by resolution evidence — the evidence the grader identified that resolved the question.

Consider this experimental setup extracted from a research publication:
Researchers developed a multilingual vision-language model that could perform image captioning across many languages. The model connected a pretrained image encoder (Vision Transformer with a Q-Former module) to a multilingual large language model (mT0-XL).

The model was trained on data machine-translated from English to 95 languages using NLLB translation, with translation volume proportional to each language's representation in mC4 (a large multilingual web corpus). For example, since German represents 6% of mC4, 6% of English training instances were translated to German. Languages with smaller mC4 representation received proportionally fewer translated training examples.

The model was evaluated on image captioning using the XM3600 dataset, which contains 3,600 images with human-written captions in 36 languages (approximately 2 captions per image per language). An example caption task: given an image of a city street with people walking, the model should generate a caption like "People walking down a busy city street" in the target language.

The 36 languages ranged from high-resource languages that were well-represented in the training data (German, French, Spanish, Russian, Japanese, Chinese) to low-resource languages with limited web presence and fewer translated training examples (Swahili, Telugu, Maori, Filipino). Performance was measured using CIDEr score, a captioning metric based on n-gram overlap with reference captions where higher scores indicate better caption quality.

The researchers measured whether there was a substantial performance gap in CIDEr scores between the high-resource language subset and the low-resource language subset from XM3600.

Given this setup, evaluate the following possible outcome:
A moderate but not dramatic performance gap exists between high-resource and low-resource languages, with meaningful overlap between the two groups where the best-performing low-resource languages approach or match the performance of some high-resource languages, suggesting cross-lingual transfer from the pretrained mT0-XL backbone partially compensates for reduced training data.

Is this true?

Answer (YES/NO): YES